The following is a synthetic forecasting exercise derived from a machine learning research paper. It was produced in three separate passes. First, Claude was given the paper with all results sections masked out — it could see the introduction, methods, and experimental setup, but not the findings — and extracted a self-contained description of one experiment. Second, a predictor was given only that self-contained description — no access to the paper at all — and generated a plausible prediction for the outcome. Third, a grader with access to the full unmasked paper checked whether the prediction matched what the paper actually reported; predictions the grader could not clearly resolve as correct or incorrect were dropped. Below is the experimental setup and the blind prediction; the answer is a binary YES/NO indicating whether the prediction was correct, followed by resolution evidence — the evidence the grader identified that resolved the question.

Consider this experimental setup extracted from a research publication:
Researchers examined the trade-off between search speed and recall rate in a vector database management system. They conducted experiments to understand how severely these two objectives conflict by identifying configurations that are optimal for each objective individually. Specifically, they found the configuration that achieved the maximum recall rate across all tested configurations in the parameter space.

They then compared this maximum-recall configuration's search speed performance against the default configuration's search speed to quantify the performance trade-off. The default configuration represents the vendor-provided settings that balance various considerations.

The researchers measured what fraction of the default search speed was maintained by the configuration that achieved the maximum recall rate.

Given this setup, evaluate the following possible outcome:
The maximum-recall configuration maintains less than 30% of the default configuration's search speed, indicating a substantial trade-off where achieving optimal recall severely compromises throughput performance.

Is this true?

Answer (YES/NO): YES